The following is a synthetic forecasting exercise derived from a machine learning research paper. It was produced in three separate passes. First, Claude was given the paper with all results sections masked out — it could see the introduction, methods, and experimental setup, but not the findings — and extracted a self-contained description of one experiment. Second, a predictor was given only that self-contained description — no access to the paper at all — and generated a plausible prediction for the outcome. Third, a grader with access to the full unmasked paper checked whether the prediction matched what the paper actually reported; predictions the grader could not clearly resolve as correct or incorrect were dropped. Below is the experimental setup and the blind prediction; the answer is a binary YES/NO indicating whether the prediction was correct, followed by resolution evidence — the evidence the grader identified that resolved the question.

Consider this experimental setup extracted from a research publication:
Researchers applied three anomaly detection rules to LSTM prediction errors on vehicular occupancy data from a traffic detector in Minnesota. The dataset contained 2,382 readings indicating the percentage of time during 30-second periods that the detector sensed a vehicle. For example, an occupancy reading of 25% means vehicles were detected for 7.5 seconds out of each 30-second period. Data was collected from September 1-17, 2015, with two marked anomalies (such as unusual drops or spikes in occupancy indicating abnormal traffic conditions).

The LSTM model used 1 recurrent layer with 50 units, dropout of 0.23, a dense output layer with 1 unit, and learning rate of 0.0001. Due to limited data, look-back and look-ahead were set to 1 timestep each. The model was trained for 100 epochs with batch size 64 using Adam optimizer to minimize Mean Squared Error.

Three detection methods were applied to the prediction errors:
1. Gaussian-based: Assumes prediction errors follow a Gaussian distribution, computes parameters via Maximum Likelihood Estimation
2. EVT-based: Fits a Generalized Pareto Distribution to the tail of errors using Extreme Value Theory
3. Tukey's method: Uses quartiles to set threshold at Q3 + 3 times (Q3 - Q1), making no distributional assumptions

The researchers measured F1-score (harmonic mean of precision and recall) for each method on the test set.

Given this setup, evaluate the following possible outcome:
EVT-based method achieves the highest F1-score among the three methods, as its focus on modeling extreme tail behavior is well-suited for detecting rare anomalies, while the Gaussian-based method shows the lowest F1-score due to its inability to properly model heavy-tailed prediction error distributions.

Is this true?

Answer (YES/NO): NO